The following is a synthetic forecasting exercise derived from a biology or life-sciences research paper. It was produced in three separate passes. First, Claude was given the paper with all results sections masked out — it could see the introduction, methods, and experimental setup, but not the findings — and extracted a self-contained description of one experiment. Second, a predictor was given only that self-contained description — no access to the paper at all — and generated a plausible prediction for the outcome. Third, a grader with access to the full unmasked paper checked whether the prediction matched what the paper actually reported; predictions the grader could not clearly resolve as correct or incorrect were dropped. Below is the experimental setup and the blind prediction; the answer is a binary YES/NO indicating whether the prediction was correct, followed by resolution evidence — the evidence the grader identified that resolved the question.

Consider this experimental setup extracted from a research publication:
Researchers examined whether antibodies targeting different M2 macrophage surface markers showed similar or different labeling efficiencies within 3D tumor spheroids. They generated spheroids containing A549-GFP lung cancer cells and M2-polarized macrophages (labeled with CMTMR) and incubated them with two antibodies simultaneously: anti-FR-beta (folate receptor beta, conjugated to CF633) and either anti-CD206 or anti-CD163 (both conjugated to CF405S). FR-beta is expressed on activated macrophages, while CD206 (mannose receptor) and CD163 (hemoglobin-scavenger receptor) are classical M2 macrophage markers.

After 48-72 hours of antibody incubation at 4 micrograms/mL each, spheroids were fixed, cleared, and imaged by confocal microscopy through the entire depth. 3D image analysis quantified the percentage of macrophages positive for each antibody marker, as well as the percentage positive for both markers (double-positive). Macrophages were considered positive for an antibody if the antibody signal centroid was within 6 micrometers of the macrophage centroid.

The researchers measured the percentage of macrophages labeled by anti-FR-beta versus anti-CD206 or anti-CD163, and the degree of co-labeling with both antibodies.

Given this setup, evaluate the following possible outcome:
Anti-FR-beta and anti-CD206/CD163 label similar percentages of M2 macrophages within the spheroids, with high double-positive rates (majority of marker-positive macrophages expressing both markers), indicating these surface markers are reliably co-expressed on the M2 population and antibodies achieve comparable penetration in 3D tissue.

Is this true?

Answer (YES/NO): NO